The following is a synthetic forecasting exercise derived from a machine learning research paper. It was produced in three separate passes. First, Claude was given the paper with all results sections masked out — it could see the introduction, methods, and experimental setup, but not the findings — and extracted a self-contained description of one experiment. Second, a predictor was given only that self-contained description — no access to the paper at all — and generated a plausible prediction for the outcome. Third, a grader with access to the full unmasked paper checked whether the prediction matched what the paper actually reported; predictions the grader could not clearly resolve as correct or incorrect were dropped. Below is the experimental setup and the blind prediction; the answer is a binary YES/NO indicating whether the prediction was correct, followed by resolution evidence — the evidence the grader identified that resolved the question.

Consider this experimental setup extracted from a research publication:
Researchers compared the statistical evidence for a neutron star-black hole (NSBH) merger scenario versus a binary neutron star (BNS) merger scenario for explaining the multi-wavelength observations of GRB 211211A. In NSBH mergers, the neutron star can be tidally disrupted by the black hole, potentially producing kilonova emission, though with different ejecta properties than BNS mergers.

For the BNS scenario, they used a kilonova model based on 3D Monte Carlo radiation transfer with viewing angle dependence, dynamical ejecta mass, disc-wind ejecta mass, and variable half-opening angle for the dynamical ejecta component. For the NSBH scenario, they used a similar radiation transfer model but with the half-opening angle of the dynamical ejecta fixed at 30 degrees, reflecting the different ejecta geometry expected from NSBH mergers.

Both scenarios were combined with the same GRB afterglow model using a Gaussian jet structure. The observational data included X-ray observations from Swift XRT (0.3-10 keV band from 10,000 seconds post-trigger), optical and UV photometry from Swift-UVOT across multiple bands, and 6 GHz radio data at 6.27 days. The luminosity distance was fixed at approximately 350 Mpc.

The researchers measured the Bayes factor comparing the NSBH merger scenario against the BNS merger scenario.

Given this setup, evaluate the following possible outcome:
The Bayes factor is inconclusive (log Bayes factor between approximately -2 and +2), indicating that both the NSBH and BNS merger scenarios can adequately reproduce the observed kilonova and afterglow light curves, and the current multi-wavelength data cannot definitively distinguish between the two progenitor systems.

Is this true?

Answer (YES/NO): NO